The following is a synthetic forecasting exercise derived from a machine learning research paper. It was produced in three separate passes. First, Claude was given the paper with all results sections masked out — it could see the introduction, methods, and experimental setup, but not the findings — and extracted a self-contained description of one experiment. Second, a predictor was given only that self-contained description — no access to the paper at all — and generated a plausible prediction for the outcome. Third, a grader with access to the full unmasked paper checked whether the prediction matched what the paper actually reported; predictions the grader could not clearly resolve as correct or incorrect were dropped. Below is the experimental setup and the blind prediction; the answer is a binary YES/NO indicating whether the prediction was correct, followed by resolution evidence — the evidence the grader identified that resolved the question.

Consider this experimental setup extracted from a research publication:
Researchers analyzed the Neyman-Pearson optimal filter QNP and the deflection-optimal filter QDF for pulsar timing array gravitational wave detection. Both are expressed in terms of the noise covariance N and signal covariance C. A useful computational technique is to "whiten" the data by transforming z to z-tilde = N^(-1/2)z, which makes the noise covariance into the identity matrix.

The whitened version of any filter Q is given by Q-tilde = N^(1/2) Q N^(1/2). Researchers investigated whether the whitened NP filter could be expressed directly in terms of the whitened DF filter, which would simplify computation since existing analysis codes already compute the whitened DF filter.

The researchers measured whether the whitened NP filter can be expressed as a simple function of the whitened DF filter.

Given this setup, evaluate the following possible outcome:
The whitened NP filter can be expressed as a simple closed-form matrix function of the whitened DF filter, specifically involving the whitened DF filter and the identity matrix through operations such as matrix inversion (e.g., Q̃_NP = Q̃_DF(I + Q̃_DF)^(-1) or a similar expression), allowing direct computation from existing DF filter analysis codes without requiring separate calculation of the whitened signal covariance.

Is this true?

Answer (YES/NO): YES